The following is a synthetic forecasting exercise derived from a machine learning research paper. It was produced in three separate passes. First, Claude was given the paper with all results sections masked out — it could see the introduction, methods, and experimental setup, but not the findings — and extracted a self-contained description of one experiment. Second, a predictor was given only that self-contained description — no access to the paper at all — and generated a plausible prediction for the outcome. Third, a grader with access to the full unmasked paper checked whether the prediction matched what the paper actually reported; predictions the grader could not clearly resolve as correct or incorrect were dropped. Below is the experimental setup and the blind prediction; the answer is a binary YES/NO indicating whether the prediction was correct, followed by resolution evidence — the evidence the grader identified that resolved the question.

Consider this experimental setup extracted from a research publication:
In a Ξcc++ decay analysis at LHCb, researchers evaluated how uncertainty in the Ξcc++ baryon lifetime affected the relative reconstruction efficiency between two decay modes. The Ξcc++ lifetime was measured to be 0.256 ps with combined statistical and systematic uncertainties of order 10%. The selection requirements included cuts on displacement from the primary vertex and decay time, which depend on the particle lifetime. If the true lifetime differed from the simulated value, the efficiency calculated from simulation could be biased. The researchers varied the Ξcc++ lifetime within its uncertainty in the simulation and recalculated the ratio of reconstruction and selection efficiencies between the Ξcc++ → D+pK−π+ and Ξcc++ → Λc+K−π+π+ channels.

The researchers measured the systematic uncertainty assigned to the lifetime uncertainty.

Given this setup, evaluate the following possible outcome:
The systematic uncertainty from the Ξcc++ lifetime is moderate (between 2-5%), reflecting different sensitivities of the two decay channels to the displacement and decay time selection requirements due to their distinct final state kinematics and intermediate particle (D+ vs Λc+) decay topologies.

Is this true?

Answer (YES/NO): YES